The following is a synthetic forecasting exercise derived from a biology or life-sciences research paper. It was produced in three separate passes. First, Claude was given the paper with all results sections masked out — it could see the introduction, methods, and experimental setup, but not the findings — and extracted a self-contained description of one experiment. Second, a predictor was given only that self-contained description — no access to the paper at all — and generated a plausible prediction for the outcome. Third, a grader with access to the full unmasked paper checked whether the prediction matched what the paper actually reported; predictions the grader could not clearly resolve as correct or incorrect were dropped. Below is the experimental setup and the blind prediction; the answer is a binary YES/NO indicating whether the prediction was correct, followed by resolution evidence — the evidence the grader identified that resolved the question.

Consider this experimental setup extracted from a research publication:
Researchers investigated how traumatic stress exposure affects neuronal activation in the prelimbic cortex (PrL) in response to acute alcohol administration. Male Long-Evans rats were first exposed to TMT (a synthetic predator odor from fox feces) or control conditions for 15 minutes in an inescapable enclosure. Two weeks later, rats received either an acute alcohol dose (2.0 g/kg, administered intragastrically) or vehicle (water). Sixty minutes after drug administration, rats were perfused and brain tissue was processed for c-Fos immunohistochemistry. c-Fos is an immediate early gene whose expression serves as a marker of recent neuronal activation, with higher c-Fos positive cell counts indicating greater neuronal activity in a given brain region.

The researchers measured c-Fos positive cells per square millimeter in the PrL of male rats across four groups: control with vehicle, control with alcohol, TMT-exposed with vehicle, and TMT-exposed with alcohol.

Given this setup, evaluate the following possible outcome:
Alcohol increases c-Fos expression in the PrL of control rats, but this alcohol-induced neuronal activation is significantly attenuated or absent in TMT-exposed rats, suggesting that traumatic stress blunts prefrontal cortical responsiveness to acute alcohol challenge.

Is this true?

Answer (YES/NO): NO